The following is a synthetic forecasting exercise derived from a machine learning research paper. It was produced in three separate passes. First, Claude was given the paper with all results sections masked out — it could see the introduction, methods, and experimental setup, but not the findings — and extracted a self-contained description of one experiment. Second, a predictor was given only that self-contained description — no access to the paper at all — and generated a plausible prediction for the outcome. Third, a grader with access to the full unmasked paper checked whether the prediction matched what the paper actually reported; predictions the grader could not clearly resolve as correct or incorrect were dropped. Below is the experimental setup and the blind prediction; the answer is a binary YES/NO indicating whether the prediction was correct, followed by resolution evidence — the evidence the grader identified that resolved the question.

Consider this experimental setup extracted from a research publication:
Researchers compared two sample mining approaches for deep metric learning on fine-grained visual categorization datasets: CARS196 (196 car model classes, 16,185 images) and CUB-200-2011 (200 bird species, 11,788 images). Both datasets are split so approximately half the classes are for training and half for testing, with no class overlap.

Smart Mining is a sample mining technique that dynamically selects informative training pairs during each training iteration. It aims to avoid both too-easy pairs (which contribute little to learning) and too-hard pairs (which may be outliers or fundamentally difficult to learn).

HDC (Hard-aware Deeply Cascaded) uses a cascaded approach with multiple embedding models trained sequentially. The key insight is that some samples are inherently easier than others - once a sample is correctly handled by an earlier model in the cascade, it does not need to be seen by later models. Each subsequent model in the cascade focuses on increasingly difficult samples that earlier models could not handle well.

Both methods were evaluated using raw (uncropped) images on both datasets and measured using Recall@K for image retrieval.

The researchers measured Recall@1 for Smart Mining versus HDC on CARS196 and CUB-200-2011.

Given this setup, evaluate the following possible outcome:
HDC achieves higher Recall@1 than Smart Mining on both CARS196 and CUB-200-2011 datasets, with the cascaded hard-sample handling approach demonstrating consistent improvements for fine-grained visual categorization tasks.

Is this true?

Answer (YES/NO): YES